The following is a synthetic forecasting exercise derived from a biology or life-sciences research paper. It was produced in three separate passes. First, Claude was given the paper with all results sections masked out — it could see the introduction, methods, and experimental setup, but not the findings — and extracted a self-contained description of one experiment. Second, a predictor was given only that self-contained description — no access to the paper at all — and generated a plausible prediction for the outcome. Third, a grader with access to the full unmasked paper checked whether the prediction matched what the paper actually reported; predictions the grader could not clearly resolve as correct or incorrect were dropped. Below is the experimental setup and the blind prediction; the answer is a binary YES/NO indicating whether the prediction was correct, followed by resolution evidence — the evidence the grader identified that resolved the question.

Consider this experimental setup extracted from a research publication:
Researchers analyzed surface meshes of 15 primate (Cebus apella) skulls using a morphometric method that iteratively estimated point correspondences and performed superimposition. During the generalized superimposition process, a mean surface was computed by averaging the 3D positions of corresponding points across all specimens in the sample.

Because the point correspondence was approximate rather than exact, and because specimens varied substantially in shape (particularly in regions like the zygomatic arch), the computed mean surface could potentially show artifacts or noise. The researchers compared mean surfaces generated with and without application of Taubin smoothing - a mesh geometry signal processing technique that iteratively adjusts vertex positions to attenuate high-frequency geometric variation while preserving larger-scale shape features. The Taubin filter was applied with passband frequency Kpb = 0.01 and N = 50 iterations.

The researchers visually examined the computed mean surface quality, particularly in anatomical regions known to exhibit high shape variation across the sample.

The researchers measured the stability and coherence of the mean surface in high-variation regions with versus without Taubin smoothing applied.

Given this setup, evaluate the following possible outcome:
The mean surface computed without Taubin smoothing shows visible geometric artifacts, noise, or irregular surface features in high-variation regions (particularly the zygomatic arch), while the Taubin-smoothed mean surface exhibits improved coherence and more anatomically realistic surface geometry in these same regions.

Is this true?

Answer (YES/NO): YES